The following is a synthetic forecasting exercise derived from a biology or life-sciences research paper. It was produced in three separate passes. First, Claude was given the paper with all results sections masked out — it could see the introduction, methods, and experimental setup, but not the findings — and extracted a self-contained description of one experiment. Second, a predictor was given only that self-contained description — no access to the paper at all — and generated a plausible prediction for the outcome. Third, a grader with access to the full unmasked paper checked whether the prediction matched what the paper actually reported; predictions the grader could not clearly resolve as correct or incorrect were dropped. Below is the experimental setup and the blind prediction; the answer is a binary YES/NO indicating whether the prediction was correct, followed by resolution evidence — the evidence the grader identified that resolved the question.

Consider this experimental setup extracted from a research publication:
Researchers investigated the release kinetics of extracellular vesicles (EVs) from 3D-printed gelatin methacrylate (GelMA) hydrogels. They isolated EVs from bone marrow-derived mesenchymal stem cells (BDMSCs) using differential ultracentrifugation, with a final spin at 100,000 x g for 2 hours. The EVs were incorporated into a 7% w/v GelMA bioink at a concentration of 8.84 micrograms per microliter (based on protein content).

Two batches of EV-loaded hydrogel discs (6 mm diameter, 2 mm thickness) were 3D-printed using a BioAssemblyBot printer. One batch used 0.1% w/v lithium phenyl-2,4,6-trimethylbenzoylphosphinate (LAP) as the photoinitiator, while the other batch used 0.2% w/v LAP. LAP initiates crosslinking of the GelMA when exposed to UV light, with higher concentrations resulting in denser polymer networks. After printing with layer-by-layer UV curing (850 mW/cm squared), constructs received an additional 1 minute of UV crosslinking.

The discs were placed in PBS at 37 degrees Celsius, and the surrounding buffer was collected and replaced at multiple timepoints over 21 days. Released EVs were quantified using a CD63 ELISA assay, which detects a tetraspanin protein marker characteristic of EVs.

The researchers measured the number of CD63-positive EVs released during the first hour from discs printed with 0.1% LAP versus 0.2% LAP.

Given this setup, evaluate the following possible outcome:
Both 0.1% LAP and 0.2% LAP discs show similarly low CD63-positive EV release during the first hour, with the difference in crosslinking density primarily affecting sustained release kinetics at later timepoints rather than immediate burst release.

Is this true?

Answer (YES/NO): NO